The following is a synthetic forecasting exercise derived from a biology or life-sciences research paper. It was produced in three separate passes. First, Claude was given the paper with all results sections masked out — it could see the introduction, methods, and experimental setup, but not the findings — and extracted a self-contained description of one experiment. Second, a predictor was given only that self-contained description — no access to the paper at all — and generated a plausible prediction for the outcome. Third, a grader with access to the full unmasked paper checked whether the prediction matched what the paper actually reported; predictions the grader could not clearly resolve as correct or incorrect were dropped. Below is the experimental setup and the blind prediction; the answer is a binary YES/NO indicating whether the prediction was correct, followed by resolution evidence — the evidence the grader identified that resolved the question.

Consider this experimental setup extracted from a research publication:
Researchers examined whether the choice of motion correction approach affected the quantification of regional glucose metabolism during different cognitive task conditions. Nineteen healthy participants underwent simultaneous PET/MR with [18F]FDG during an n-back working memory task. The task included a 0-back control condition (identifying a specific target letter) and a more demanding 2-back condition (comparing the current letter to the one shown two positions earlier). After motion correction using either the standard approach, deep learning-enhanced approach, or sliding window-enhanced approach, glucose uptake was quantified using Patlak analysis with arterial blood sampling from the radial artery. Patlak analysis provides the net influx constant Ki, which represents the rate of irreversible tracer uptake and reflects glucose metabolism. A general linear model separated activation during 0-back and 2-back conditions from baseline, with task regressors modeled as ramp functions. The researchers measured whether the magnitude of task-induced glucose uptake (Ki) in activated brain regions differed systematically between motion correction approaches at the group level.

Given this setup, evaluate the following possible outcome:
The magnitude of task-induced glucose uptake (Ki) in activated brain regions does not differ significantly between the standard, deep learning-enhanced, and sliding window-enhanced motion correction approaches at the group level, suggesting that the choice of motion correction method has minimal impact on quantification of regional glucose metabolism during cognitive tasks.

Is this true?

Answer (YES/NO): YES